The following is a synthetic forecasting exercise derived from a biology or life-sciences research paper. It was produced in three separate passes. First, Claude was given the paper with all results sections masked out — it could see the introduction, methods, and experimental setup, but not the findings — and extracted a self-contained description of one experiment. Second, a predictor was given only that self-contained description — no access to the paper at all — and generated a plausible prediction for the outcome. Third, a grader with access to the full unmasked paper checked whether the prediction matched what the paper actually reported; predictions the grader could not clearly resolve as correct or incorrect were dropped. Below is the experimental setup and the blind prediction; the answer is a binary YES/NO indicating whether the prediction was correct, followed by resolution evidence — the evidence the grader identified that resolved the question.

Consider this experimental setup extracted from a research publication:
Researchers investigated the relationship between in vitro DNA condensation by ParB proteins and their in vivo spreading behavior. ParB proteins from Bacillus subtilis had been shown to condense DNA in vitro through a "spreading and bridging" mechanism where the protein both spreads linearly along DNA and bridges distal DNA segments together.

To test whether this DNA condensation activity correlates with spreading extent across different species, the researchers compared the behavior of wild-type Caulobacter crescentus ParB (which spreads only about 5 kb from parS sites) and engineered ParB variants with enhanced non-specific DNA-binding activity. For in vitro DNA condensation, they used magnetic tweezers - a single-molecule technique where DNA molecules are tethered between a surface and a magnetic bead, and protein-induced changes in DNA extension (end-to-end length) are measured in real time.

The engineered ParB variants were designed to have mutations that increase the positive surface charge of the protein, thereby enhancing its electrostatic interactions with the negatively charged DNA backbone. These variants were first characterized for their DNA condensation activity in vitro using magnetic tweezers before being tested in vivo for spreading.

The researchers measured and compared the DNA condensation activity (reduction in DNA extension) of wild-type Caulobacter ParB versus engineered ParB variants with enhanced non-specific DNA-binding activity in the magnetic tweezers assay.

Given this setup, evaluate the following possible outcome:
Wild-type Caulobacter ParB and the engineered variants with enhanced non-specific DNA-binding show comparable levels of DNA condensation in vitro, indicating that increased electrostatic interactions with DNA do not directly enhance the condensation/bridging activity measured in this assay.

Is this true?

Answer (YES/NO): NO